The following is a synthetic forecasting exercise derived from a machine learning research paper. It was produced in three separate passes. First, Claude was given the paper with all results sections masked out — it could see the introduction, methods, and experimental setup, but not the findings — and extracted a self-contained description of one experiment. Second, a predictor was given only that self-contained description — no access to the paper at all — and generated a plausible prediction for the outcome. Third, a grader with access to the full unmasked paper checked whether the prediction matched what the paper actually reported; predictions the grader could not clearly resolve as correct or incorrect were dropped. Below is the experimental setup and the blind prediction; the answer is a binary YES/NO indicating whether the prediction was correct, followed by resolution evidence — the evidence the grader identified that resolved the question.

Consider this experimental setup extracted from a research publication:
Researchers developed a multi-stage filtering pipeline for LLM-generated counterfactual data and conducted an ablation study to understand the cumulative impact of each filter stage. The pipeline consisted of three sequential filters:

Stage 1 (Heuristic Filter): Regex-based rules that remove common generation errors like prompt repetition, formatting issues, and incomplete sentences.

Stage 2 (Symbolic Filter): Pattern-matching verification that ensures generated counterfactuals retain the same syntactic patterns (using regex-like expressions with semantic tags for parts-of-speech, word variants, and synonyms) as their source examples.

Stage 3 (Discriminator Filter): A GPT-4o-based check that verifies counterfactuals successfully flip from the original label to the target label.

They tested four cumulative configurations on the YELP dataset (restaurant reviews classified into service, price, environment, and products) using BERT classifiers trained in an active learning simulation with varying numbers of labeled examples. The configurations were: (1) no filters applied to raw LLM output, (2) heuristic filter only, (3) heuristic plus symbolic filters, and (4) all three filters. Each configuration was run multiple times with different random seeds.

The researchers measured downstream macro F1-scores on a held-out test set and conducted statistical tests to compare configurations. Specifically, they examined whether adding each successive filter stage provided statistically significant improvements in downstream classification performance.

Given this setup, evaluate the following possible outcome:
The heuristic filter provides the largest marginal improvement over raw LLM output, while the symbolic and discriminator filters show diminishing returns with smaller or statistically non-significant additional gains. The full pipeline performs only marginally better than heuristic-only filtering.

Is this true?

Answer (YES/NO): NO